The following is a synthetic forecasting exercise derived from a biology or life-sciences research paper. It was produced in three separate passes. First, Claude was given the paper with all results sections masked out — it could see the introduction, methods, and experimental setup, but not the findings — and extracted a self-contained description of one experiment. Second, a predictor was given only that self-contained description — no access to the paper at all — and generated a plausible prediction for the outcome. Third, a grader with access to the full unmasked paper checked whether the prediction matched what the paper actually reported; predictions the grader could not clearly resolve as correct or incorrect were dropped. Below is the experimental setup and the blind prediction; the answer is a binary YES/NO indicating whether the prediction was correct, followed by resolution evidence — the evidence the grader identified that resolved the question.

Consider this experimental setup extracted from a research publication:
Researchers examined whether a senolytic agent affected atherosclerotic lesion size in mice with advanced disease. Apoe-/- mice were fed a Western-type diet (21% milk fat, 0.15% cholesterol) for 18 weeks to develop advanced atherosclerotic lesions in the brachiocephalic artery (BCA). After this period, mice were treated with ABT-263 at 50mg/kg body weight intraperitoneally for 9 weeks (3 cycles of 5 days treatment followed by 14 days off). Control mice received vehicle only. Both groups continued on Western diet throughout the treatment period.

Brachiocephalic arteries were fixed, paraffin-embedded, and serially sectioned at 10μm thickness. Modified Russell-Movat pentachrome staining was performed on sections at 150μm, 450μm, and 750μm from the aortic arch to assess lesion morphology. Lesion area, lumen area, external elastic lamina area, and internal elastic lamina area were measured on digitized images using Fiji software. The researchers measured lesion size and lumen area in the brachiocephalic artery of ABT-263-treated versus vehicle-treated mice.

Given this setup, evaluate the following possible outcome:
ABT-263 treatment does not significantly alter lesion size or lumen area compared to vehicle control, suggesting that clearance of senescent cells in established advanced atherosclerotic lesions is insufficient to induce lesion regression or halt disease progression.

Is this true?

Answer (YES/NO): YES